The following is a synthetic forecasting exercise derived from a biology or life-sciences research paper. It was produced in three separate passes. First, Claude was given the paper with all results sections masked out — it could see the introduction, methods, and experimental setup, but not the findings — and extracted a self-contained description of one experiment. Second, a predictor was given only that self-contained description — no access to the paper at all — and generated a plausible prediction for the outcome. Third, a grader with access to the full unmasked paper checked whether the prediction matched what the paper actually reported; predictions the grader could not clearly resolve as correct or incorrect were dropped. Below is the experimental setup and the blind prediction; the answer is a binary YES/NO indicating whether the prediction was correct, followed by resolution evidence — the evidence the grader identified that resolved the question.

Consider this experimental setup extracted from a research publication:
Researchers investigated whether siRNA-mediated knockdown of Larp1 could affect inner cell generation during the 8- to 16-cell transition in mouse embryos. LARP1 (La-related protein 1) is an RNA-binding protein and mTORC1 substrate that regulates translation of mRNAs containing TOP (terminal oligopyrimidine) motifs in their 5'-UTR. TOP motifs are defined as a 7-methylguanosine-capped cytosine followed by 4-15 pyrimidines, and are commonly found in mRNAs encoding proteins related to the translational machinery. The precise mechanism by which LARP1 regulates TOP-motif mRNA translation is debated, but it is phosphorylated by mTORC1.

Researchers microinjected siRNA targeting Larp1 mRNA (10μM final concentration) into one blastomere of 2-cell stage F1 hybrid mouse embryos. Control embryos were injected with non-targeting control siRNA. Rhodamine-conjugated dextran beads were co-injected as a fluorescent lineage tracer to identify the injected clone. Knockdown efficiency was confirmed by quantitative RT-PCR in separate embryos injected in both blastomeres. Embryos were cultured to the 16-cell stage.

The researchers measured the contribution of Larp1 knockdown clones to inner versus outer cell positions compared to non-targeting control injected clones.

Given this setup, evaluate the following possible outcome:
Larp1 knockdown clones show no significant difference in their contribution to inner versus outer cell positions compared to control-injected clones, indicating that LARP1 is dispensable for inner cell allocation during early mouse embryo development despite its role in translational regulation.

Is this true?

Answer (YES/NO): NO